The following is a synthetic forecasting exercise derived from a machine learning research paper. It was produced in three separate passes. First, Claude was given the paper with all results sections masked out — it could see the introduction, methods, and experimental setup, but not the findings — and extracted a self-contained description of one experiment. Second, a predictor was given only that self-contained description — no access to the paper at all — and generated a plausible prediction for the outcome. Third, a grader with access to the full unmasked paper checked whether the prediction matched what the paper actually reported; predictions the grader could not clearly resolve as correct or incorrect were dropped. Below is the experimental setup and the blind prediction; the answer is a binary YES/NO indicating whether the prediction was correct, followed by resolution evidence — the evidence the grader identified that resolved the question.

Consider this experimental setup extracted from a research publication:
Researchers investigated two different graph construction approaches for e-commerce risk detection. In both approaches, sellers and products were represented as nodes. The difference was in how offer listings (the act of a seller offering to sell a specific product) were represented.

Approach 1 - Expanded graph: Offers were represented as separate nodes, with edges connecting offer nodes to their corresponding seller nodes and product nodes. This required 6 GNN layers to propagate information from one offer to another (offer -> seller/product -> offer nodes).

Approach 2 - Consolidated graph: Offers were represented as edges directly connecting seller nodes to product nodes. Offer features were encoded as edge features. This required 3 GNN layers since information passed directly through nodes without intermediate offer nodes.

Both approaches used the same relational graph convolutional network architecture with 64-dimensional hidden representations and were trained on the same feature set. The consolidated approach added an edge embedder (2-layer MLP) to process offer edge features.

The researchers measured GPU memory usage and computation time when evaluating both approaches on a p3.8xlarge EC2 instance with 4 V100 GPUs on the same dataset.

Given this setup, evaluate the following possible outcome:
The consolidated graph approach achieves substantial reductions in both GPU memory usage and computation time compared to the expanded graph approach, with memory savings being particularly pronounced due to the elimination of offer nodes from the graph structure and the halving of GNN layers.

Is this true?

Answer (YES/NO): NO